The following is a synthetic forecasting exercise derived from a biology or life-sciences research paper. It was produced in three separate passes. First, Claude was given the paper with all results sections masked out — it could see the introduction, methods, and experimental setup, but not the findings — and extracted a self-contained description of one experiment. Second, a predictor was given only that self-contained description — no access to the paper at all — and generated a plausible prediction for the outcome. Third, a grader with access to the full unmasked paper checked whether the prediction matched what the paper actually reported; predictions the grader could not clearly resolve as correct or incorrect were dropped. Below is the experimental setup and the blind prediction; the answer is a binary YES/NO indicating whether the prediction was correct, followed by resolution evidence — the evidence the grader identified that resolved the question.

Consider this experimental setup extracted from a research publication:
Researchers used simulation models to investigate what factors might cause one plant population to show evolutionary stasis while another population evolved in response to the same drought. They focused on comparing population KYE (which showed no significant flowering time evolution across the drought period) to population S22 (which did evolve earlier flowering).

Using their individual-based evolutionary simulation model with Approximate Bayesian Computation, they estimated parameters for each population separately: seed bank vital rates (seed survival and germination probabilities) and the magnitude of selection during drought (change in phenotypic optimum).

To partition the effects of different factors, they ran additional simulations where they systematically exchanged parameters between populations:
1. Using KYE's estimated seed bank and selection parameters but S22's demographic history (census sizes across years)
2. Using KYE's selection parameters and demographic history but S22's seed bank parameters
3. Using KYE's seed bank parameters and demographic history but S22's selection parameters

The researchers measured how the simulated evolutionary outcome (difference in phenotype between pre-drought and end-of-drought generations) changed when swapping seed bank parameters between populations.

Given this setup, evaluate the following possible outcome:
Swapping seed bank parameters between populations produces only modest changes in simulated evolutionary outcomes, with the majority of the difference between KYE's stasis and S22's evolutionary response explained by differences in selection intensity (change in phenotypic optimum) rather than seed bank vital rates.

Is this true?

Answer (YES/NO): NO